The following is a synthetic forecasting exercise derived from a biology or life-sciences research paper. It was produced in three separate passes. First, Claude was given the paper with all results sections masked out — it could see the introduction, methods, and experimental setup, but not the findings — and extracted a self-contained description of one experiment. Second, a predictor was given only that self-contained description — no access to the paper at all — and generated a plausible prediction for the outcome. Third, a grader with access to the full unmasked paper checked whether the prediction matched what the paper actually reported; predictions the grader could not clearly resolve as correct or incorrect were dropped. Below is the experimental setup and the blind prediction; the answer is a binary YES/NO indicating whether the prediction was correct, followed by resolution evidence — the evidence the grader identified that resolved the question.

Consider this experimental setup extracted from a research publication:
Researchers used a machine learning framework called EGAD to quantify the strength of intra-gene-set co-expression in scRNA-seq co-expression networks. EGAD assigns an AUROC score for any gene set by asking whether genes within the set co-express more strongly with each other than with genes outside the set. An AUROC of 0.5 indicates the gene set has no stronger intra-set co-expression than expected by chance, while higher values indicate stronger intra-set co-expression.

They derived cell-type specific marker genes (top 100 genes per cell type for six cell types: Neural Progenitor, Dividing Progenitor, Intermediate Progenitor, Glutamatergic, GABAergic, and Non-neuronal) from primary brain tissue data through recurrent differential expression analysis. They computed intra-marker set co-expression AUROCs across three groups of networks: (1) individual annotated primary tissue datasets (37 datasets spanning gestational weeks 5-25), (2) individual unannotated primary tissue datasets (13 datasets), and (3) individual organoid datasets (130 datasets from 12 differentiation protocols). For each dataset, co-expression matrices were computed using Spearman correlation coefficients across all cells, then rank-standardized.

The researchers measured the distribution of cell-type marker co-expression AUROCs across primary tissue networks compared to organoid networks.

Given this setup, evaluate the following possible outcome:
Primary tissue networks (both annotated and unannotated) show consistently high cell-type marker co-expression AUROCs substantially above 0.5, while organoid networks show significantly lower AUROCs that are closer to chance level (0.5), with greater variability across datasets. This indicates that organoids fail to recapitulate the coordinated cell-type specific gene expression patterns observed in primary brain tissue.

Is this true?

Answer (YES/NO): NO